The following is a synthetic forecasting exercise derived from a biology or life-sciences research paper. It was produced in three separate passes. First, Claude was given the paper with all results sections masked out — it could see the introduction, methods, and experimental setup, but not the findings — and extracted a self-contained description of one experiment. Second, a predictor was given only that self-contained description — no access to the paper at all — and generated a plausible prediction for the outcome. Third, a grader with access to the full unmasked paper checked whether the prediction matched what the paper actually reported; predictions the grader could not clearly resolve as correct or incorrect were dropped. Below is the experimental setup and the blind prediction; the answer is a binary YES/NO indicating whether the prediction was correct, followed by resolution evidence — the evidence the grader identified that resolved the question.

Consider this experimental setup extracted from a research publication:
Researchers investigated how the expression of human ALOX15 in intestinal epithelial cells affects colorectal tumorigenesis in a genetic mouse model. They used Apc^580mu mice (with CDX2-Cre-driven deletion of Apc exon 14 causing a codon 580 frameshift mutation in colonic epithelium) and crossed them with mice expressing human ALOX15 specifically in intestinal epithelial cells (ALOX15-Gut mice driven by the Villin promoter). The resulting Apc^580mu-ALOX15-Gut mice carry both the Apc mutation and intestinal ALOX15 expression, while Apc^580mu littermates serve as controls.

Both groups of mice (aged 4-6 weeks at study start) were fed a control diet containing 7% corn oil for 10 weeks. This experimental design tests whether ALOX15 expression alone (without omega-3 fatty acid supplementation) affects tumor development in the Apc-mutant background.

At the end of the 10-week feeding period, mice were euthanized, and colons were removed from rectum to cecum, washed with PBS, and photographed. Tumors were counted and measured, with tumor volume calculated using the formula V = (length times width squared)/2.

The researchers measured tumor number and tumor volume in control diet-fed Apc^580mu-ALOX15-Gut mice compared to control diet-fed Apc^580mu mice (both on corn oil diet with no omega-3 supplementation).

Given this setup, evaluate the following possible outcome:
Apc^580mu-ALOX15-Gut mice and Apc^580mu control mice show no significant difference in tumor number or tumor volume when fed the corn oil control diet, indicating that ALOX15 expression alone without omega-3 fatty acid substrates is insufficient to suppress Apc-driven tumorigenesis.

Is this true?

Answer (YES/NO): YES